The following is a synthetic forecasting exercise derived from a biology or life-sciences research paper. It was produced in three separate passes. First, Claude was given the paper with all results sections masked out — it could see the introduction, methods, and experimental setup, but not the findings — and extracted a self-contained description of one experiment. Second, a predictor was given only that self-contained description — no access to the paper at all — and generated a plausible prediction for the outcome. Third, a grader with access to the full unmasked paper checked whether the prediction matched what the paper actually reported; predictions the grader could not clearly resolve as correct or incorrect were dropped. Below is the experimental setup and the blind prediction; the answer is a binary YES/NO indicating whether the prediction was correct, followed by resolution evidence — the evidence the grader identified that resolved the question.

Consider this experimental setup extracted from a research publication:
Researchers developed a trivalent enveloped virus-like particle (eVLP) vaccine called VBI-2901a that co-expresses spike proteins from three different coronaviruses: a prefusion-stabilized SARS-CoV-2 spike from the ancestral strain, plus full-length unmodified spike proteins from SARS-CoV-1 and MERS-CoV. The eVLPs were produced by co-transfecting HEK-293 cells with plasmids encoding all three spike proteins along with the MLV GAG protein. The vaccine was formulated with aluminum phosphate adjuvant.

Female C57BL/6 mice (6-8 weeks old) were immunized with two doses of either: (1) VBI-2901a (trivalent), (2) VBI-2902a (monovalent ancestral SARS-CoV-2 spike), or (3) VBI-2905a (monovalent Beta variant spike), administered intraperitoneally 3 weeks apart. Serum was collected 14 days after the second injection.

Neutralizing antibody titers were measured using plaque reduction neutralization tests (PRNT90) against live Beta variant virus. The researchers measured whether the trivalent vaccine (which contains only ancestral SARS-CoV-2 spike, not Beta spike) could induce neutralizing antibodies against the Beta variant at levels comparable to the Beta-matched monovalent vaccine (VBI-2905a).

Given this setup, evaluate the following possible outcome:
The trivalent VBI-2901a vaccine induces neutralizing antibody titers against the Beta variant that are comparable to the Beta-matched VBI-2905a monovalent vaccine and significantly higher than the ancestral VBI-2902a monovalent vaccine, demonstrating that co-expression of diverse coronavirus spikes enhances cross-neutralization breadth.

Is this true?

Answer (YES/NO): YES